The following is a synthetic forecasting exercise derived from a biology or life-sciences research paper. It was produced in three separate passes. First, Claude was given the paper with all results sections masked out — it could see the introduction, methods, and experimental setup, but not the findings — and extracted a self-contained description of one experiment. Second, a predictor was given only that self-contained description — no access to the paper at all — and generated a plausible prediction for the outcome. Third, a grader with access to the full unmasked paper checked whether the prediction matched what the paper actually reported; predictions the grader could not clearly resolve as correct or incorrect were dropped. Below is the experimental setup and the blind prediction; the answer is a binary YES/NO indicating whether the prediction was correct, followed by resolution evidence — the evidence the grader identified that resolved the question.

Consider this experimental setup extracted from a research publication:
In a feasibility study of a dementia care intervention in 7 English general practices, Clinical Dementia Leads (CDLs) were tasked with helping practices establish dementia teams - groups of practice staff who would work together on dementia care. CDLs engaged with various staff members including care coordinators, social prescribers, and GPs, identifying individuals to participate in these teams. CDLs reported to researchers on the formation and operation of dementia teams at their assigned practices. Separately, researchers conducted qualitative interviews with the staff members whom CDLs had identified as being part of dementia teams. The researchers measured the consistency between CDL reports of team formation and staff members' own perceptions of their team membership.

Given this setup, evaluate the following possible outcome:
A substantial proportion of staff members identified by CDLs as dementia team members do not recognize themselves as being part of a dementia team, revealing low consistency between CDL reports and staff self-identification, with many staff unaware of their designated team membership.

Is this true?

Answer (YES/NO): YES